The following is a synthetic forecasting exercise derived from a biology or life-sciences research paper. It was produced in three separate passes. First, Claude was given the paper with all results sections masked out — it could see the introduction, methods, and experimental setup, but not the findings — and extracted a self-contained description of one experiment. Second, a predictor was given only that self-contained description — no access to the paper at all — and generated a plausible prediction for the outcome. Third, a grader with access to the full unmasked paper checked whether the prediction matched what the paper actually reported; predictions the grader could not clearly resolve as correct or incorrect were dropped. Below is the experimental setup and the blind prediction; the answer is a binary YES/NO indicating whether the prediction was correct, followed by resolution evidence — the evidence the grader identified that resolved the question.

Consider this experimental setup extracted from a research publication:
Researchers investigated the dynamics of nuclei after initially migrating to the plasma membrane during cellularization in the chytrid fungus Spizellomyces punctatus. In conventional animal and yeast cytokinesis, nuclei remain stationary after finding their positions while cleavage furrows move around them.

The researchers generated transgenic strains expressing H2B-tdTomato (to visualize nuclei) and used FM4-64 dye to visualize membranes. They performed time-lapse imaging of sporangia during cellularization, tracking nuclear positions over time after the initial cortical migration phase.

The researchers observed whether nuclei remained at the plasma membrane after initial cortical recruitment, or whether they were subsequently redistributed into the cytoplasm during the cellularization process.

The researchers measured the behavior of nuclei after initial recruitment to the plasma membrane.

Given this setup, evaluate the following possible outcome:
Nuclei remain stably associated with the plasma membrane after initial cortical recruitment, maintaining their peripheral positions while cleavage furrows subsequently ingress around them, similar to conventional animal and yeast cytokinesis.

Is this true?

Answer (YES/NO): NO